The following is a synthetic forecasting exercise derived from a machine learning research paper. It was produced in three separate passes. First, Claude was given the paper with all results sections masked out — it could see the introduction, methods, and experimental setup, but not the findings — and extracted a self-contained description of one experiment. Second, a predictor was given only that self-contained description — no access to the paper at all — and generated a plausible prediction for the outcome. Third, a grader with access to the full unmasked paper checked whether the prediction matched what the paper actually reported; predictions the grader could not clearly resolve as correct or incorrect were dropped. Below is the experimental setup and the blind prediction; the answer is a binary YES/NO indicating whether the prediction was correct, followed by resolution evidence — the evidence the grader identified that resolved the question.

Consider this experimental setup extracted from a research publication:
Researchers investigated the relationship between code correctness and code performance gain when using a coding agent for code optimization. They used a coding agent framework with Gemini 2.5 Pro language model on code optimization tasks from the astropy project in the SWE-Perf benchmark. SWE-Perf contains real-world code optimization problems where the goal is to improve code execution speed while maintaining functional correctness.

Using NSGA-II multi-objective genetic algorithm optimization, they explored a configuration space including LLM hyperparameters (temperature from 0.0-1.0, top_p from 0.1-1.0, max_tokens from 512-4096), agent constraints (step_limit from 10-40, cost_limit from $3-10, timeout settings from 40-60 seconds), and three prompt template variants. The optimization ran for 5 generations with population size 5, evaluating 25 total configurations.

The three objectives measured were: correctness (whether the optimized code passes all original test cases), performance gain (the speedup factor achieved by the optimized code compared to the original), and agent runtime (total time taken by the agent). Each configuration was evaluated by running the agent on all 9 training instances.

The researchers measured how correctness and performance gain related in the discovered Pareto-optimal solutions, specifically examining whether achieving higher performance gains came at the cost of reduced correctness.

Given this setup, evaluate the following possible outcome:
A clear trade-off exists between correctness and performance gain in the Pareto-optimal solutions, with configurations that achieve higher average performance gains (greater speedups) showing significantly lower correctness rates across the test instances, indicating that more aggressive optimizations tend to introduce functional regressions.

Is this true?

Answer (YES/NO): NO